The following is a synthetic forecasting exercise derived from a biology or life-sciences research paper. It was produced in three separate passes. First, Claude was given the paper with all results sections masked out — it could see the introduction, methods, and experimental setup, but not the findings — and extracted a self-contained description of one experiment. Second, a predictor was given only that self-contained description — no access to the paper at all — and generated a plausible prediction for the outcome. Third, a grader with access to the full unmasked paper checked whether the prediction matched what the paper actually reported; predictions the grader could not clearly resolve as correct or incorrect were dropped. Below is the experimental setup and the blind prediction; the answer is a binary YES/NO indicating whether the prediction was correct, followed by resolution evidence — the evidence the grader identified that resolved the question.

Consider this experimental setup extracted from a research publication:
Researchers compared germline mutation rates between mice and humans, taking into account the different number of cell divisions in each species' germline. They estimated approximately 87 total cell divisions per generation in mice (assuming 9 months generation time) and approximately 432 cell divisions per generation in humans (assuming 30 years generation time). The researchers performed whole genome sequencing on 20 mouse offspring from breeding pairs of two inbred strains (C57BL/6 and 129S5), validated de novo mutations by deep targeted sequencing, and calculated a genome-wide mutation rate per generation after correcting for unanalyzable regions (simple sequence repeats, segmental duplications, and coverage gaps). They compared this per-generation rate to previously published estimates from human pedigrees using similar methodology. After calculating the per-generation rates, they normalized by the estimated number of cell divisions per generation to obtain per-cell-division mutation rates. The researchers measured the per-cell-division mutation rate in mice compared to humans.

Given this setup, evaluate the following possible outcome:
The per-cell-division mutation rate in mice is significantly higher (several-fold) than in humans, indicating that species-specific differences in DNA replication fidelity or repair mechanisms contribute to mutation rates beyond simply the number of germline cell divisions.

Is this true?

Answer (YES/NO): NO